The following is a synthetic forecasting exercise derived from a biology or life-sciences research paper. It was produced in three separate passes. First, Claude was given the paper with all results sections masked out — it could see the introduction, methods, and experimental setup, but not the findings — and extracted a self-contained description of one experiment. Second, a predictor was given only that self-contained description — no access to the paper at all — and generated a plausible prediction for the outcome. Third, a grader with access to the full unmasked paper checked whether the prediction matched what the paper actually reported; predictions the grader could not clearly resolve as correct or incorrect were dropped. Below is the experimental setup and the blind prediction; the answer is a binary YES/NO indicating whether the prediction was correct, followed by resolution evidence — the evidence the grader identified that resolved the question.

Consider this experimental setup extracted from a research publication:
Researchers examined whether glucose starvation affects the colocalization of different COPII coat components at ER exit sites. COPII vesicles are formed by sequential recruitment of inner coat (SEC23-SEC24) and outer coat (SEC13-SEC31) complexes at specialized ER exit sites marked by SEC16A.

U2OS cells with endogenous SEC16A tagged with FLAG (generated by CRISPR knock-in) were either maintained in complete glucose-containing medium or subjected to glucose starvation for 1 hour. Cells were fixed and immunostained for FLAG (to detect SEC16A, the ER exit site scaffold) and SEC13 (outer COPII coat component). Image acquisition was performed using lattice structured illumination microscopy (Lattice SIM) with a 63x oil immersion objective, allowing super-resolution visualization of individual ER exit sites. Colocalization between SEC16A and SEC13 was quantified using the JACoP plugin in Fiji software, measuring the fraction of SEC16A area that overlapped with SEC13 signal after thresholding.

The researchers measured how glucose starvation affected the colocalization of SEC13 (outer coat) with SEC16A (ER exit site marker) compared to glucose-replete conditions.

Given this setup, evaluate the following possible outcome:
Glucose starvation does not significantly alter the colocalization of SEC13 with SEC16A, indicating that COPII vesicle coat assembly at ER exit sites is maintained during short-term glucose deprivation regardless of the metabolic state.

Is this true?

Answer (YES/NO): NO